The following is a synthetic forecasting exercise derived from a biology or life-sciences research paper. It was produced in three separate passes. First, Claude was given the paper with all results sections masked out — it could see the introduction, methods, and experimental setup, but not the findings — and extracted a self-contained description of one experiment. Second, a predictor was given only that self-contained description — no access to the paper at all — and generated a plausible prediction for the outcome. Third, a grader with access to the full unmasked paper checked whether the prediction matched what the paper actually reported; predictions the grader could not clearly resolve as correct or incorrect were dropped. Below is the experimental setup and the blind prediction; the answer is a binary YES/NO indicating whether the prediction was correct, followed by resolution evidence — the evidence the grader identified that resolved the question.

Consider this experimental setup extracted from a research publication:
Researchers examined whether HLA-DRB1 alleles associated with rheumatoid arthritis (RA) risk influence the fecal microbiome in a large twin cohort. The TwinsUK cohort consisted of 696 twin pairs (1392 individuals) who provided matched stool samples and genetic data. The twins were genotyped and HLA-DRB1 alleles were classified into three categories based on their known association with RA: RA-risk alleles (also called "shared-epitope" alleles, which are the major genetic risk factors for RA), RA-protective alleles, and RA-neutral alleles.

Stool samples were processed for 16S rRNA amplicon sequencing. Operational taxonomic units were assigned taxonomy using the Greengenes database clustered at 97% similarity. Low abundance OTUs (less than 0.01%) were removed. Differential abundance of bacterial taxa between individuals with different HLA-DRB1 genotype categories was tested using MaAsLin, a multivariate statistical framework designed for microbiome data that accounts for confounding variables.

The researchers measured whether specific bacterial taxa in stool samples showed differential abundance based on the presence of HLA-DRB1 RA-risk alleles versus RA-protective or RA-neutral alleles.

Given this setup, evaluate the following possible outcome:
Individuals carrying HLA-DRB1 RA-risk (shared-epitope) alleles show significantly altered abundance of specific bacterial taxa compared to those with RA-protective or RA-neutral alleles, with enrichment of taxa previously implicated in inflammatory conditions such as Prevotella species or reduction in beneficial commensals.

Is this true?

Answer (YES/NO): NO